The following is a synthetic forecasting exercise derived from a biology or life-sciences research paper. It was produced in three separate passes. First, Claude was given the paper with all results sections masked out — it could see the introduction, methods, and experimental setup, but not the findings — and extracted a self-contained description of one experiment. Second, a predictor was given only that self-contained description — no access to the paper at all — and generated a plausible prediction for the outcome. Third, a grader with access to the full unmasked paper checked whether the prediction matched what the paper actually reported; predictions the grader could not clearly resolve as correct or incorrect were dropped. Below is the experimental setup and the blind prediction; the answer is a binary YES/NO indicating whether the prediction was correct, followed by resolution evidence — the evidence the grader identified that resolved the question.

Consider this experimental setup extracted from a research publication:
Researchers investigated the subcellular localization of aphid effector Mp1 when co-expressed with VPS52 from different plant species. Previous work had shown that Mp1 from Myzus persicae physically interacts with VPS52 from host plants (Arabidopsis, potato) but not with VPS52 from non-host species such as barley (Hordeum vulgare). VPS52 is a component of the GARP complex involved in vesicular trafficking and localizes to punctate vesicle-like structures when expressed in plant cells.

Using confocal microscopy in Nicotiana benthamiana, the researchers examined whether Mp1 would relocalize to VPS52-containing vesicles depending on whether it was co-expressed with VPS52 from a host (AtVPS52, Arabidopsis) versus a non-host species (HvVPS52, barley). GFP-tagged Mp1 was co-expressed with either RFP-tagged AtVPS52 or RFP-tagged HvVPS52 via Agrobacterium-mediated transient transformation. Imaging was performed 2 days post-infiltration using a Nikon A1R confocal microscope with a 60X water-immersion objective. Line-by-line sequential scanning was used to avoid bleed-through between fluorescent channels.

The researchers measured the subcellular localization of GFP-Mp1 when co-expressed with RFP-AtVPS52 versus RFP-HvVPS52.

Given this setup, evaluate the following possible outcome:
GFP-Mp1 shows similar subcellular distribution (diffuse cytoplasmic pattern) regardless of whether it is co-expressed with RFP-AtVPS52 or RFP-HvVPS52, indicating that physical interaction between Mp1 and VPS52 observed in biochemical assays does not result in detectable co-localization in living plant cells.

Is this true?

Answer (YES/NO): NO